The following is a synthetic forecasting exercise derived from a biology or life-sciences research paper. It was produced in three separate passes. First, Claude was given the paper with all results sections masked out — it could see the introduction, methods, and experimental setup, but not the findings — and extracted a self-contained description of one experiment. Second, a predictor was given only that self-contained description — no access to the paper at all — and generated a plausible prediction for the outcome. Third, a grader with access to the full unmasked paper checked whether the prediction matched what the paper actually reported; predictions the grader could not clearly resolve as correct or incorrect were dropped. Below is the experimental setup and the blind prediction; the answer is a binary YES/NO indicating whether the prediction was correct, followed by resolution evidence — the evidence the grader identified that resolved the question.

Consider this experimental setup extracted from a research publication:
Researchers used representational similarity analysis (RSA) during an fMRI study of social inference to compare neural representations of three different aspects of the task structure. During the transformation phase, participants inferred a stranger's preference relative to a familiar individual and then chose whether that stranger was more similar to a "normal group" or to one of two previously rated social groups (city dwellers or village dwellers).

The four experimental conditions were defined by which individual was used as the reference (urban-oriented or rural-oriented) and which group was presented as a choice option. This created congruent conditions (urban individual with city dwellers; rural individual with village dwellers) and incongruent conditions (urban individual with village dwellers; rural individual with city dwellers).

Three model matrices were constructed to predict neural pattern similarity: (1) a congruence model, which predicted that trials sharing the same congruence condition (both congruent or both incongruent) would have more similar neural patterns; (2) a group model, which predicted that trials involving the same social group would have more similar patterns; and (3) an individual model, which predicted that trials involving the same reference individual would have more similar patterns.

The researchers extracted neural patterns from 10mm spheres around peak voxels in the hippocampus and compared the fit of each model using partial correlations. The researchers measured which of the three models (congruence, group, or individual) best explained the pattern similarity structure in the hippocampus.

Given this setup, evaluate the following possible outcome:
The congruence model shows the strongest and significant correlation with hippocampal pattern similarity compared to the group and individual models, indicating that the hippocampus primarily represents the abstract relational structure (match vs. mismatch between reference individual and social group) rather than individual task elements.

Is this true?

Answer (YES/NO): NO